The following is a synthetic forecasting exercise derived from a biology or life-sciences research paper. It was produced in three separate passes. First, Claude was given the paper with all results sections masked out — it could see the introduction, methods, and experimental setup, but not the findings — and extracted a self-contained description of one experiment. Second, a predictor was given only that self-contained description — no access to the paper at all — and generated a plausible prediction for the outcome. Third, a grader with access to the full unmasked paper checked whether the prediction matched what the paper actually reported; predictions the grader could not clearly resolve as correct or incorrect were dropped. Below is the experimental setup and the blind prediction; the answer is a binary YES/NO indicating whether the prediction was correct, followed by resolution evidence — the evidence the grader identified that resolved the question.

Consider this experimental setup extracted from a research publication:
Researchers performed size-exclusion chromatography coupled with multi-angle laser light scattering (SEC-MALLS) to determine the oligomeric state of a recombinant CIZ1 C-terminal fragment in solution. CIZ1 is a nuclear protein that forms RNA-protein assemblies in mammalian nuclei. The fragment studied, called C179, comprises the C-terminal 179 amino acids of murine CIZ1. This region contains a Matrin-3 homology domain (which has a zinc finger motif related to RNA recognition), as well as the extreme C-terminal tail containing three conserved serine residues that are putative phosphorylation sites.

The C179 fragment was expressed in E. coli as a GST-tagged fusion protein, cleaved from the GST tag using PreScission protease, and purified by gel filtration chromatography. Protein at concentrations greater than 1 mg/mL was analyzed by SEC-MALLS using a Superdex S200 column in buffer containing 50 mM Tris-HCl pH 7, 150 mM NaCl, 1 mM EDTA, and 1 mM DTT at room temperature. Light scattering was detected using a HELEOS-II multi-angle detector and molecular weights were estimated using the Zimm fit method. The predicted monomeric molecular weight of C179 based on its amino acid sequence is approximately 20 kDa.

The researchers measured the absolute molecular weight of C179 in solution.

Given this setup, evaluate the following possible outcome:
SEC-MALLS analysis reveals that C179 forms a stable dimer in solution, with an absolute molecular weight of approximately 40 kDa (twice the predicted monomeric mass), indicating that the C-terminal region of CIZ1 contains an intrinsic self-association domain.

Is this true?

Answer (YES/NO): YES